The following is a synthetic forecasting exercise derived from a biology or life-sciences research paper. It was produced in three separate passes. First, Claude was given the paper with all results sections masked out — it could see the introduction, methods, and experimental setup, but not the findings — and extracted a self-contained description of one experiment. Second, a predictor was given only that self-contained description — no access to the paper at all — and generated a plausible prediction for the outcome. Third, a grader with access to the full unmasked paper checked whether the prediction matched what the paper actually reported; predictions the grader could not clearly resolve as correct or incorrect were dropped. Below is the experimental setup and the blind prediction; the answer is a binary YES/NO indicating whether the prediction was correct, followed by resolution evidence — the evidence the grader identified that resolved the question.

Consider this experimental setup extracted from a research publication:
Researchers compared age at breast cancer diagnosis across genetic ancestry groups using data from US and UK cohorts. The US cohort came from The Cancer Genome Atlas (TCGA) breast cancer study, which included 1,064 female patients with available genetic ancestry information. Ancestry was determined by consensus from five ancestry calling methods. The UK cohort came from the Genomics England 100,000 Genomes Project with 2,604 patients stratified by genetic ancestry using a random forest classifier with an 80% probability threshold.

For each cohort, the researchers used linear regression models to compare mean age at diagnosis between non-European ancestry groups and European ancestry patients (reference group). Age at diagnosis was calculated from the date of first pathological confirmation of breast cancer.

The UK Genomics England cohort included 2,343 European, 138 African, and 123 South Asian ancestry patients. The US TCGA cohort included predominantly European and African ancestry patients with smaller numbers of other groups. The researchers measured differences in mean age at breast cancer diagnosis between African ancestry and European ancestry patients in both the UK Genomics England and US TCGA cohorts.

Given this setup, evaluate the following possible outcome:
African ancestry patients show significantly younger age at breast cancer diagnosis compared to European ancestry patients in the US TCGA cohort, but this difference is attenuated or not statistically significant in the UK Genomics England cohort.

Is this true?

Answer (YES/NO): NO